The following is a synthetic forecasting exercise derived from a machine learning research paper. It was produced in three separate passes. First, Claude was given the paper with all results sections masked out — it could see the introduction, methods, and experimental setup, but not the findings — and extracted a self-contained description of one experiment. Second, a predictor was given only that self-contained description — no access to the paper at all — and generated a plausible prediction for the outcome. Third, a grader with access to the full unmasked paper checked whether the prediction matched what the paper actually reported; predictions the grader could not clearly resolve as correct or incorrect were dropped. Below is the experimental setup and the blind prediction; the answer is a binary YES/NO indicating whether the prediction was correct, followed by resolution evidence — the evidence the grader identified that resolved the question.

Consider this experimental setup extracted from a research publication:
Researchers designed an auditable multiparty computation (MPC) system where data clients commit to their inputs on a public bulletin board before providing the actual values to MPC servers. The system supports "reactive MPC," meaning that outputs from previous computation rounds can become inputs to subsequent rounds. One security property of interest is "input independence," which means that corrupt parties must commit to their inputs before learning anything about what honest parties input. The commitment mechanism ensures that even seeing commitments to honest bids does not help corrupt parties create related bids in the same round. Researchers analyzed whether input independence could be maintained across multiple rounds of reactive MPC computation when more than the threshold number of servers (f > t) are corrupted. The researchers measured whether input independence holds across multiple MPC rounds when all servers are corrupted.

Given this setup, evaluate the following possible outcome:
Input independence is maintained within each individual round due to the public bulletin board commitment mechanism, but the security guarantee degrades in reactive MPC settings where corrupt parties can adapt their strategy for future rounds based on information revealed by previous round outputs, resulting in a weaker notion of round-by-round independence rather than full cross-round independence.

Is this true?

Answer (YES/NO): YES